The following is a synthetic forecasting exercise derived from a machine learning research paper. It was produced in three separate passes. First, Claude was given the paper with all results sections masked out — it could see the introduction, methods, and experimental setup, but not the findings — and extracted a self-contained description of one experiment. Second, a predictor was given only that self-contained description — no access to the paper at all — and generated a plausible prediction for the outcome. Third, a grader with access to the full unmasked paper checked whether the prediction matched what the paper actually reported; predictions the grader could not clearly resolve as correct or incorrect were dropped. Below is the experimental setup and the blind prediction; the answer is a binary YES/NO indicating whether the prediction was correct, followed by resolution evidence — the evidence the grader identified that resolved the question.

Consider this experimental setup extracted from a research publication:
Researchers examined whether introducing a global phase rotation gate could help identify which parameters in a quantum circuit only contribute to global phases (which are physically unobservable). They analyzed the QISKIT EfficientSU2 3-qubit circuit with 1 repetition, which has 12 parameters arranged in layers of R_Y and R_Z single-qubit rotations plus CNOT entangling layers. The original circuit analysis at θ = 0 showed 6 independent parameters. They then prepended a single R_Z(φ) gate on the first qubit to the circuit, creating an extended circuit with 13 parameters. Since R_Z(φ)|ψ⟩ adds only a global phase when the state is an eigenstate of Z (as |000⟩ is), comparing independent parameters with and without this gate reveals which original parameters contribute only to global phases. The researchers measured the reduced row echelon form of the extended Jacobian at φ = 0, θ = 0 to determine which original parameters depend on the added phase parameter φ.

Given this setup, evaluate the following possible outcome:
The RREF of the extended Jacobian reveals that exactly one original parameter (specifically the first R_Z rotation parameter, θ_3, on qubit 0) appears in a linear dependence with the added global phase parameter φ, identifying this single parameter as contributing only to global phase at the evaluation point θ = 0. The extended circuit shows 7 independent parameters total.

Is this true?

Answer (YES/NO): NO